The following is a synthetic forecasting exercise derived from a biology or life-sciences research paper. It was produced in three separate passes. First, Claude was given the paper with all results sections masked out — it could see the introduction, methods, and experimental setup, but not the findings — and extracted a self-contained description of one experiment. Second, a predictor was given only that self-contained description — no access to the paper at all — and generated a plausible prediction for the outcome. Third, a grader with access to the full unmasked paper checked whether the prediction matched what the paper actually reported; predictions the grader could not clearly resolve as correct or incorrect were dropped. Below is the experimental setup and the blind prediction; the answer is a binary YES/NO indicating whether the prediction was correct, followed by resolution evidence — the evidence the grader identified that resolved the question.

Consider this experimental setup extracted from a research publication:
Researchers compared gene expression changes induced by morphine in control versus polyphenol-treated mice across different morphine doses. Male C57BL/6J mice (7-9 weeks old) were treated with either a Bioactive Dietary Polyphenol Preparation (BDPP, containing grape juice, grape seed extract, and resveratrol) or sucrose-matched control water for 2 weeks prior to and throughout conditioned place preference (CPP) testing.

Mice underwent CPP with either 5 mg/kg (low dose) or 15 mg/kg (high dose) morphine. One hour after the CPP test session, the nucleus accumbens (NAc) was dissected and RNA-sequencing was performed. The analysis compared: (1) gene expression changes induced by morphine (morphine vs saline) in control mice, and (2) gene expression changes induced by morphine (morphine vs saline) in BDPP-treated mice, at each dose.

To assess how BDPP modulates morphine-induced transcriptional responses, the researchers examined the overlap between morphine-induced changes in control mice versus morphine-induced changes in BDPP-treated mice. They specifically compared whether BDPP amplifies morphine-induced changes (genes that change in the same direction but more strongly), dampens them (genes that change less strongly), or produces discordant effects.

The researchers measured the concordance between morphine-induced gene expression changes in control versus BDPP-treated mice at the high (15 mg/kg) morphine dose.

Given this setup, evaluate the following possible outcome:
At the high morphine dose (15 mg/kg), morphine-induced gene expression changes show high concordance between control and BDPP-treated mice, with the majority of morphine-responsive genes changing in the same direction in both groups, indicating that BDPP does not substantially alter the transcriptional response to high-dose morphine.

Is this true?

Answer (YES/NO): NO